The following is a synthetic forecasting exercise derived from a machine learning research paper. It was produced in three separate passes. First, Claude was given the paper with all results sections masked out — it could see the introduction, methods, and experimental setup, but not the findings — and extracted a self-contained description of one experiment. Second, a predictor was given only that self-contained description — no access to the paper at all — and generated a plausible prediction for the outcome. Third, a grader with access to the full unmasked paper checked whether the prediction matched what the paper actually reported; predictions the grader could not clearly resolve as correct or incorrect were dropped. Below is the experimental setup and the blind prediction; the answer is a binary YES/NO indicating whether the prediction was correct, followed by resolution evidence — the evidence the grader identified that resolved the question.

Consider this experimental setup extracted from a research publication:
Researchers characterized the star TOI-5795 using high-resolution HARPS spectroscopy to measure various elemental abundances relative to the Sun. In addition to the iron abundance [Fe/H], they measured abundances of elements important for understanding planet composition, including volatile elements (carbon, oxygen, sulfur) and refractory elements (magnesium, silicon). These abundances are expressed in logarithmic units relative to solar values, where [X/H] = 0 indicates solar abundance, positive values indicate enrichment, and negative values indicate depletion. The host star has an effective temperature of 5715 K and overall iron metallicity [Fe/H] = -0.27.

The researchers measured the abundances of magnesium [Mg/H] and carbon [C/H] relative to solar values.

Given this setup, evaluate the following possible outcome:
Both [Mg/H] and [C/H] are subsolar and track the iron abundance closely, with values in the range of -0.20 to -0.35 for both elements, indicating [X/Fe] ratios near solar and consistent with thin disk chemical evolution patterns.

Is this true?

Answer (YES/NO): NO